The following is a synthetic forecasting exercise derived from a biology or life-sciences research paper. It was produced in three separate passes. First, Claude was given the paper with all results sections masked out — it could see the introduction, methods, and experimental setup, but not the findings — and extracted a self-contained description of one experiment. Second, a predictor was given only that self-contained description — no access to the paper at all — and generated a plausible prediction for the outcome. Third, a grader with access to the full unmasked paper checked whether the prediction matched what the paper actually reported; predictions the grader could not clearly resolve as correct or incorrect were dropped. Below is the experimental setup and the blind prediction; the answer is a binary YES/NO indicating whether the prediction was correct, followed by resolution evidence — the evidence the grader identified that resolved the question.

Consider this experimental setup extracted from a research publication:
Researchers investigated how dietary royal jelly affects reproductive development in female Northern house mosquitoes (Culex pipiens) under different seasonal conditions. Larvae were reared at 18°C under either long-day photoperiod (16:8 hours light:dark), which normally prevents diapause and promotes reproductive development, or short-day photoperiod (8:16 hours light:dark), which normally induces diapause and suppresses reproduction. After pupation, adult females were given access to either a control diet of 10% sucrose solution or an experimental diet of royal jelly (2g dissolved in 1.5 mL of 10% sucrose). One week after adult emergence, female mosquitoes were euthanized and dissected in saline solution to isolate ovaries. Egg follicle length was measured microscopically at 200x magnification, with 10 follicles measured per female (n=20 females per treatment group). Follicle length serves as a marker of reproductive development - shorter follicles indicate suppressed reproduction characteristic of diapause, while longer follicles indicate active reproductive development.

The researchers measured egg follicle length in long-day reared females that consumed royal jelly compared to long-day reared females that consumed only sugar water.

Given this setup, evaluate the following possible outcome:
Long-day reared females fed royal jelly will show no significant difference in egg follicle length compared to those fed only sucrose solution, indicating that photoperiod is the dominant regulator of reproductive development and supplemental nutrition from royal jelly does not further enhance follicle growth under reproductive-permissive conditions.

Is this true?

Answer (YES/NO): NO